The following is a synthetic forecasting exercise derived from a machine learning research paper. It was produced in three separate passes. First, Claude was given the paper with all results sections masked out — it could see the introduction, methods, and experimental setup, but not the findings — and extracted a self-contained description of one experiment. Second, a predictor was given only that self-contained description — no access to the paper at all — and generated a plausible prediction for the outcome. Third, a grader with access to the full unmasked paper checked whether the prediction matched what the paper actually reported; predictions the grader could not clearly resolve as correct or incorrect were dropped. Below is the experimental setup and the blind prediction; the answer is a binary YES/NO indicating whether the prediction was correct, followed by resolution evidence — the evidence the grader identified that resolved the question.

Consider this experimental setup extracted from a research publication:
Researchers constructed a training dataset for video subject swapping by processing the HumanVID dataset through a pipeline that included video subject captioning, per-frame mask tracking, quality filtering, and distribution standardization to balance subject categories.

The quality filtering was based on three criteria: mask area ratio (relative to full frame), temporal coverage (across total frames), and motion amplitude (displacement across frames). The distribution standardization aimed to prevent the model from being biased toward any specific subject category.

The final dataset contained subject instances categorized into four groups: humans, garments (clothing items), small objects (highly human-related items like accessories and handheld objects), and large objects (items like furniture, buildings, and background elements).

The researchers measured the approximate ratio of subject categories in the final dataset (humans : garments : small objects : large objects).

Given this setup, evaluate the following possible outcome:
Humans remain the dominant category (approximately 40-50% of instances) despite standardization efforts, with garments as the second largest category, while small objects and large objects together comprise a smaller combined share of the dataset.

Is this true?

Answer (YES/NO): NO